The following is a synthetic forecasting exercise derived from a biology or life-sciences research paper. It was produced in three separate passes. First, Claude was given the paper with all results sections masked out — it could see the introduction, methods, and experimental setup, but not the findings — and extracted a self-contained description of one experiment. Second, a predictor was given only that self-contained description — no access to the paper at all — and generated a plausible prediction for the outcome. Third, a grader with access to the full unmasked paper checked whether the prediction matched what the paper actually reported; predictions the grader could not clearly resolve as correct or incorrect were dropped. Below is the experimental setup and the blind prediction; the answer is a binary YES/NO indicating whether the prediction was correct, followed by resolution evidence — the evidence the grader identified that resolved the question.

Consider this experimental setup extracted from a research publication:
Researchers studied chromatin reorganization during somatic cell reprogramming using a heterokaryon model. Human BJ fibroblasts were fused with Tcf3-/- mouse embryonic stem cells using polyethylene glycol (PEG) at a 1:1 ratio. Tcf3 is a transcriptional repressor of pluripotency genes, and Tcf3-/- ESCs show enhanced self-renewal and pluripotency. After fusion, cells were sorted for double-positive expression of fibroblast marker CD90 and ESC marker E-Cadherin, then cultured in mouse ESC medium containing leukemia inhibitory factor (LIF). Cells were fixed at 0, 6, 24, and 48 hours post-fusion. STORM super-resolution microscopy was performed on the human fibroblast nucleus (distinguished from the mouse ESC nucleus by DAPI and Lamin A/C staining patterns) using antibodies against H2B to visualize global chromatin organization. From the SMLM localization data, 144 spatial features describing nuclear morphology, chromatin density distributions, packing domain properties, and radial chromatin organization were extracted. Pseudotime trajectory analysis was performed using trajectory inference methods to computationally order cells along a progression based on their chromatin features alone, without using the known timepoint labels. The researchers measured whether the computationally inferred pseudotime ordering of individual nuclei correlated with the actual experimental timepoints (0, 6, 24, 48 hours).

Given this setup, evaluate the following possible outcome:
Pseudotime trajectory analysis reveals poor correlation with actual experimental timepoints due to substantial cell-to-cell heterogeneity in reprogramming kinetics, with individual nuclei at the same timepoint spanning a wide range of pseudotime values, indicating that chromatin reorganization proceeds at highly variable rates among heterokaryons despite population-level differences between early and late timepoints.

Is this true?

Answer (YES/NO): YES